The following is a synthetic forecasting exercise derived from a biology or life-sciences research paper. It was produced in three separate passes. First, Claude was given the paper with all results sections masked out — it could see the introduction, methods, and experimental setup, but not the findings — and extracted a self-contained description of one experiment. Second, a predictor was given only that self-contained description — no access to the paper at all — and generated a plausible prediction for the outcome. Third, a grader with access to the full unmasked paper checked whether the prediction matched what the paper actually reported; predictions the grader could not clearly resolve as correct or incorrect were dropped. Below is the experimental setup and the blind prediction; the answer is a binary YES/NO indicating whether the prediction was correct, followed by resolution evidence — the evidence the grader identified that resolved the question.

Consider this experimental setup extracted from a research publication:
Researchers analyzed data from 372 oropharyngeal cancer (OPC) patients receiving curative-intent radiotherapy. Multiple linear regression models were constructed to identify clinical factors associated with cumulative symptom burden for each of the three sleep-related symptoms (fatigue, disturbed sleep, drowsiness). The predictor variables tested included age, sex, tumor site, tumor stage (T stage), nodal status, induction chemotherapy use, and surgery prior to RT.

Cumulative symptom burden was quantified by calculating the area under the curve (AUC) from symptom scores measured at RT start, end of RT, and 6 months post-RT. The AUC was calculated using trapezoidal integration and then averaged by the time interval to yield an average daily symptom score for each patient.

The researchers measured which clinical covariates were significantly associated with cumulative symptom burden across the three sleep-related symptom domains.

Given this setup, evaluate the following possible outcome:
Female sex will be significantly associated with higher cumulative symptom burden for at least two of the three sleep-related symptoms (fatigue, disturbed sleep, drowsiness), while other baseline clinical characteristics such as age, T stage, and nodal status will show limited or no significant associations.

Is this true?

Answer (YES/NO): NO